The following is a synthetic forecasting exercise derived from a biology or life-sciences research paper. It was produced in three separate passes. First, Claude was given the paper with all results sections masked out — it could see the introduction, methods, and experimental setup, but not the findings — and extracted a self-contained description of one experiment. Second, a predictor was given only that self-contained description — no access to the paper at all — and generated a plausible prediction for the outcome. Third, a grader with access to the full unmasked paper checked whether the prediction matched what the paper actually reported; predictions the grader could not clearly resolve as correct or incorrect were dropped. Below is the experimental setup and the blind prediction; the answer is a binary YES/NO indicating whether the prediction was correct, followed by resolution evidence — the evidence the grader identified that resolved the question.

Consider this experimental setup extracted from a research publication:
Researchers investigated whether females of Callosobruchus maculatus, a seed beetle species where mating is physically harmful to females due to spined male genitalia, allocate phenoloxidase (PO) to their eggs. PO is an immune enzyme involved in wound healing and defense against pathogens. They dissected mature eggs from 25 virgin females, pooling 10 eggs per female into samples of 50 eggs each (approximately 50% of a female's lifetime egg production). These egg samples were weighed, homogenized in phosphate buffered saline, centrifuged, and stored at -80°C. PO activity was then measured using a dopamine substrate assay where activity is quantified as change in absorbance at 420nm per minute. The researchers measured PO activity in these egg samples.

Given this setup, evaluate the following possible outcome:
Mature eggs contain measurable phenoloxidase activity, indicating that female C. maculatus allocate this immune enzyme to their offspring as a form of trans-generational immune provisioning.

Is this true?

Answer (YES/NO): NO